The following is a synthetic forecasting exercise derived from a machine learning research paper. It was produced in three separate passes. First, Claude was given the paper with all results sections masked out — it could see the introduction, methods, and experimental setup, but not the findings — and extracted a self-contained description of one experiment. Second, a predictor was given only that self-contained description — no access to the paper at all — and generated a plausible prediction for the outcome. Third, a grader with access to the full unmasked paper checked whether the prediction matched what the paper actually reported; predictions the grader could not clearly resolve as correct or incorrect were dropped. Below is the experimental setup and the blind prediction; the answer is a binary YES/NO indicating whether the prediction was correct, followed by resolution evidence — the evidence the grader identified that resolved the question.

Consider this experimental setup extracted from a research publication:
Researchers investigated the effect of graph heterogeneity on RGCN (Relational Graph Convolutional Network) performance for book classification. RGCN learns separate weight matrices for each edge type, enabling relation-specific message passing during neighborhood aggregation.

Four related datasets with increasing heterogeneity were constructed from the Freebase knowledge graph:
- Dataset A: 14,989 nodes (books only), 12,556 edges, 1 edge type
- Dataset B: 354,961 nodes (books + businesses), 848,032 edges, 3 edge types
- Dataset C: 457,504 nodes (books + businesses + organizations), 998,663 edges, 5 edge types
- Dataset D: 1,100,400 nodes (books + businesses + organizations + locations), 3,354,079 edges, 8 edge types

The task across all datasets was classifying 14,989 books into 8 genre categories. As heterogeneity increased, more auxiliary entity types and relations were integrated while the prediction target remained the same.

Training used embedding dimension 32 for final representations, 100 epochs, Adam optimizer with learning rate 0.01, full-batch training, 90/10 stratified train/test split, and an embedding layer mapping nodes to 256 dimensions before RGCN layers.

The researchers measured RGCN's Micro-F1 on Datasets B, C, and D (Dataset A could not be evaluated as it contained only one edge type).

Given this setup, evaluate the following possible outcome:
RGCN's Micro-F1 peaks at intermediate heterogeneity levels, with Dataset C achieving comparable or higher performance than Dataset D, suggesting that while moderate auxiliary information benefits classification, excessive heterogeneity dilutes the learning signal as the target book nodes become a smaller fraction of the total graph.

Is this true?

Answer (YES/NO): NO